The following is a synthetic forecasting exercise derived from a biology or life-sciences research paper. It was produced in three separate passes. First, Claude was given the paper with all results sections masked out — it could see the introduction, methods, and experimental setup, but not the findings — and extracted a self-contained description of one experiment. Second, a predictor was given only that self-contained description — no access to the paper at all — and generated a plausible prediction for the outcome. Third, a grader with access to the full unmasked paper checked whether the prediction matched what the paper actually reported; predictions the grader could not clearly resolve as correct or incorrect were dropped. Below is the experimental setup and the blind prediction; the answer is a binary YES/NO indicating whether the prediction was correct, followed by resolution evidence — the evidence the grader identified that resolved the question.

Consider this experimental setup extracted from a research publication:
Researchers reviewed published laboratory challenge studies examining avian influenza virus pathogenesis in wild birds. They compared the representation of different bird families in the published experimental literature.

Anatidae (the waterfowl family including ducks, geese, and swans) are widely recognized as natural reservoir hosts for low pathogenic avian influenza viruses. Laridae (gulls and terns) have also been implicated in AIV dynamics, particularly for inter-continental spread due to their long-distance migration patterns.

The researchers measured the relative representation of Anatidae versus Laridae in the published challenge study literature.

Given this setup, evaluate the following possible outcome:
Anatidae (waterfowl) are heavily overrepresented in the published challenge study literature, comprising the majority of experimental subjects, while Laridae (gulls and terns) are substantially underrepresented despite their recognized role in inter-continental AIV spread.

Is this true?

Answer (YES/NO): YES